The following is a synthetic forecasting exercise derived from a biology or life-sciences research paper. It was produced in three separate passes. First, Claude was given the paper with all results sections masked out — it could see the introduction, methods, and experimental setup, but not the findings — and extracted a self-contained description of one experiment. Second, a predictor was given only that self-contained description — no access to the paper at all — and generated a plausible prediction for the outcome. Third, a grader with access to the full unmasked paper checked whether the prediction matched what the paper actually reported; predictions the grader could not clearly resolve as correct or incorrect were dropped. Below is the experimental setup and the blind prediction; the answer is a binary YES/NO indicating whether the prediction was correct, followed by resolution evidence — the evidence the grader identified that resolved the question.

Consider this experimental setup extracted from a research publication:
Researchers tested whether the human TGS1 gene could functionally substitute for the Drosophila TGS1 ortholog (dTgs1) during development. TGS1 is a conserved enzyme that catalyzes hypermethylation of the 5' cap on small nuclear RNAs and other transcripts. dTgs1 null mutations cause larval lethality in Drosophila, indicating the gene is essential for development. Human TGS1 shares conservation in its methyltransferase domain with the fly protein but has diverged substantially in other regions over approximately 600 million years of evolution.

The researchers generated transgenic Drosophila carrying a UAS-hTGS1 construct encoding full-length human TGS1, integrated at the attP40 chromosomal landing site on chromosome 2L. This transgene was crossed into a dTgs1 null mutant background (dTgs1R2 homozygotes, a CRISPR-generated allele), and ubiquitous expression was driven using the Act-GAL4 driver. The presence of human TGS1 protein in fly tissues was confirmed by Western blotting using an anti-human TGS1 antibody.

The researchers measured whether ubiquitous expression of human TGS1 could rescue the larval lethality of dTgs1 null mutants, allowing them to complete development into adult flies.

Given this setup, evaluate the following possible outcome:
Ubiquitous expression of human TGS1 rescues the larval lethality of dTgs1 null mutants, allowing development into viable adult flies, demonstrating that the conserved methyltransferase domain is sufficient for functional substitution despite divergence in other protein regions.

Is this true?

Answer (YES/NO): YES